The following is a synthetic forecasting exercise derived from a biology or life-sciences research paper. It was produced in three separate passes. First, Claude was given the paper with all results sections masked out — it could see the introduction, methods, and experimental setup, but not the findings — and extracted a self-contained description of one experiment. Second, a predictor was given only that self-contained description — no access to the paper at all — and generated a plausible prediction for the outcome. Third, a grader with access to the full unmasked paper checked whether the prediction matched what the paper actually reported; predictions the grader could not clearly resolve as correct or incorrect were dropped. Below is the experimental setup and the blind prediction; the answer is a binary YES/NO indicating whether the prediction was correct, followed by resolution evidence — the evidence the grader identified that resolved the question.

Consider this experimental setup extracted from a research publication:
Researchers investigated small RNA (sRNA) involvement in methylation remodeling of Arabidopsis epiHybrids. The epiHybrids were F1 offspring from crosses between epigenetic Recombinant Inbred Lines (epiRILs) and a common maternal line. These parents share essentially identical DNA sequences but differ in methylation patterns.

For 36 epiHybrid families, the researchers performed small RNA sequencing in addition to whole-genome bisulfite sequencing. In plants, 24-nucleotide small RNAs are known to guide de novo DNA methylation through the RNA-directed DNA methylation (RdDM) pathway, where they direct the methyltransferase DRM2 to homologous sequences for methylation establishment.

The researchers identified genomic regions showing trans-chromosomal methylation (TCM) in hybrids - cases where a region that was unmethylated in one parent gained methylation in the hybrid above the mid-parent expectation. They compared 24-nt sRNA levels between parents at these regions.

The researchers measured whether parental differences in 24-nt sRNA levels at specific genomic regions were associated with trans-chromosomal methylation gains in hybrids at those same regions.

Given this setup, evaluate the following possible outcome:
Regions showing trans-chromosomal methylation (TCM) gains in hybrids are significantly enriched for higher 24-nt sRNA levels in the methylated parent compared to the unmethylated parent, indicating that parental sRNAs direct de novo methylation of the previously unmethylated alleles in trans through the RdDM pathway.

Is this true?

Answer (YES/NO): YES